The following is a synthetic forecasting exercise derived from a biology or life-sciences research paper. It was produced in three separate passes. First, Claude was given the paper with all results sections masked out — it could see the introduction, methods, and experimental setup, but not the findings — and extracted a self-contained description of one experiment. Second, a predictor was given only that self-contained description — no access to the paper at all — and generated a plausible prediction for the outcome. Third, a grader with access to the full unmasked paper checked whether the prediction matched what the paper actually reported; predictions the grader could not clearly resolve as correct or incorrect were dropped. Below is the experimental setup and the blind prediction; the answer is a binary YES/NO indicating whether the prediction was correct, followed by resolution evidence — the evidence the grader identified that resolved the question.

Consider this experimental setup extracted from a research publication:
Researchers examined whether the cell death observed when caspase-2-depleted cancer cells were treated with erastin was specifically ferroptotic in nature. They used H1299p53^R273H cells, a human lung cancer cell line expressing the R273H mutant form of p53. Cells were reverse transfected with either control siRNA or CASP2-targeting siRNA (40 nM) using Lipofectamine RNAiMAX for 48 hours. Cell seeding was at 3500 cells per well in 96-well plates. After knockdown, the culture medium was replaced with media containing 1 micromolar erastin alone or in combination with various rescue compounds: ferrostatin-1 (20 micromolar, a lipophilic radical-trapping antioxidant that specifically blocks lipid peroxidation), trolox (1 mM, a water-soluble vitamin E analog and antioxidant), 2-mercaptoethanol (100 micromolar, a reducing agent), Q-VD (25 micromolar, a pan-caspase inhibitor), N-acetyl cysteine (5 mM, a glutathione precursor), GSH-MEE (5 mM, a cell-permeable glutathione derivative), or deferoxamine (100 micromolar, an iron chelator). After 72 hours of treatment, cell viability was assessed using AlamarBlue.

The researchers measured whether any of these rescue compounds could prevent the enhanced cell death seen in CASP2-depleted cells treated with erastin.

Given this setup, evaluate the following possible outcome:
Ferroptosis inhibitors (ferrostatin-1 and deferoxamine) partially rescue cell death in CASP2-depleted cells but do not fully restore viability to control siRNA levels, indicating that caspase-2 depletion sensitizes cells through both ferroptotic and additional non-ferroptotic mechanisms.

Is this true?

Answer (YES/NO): NO